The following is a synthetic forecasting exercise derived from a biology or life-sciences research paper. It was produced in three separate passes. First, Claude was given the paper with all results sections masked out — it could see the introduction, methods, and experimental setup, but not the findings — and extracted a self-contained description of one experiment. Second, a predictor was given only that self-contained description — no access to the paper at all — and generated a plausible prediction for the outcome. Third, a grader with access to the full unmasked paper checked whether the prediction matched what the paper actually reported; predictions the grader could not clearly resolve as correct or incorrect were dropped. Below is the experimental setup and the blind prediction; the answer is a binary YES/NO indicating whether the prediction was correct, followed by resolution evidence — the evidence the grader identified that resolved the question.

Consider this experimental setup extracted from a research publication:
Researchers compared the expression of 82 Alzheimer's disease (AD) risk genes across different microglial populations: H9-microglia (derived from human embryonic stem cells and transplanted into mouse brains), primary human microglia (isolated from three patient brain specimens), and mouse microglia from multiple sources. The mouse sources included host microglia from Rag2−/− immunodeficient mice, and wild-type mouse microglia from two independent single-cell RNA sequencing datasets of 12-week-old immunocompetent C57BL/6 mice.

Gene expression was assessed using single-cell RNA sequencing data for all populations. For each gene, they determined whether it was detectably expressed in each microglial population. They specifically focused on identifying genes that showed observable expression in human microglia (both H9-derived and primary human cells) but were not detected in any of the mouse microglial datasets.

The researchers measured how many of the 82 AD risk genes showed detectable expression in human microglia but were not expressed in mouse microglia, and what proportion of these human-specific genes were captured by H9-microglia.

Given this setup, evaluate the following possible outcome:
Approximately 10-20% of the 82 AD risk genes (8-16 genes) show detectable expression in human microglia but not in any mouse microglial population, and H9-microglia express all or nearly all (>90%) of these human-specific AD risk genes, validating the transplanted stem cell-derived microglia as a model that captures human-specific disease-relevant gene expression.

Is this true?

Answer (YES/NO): NO